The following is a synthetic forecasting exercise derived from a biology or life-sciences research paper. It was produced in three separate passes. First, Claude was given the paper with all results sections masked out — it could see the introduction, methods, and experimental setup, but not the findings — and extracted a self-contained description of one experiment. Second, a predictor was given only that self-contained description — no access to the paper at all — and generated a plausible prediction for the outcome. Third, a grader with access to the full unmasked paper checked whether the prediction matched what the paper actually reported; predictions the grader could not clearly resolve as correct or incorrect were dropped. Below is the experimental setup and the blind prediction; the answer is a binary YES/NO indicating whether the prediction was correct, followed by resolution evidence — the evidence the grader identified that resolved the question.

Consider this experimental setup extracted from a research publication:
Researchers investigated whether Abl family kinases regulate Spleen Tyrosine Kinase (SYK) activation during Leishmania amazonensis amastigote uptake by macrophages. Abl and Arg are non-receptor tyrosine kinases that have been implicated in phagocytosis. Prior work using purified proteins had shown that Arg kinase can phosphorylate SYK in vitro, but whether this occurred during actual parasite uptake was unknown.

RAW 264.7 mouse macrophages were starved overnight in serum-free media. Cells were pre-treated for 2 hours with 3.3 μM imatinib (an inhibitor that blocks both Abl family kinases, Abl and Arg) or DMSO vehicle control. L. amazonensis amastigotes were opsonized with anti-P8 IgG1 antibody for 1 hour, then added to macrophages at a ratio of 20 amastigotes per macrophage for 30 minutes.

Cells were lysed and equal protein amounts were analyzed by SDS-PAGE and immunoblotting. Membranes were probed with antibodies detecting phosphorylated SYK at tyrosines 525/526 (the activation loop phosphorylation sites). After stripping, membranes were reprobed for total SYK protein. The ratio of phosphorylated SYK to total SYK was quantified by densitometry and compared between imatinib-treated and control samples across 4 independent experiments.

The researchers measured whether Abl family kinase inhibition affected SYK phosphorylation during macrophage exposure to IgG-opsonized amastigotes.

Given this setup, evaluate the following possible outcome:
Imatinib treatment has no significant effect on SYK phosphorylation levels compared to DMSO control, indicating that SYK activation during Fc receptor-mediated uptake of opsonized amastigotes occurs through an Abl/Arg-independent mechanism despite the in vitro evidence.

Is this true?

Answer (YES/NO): NO